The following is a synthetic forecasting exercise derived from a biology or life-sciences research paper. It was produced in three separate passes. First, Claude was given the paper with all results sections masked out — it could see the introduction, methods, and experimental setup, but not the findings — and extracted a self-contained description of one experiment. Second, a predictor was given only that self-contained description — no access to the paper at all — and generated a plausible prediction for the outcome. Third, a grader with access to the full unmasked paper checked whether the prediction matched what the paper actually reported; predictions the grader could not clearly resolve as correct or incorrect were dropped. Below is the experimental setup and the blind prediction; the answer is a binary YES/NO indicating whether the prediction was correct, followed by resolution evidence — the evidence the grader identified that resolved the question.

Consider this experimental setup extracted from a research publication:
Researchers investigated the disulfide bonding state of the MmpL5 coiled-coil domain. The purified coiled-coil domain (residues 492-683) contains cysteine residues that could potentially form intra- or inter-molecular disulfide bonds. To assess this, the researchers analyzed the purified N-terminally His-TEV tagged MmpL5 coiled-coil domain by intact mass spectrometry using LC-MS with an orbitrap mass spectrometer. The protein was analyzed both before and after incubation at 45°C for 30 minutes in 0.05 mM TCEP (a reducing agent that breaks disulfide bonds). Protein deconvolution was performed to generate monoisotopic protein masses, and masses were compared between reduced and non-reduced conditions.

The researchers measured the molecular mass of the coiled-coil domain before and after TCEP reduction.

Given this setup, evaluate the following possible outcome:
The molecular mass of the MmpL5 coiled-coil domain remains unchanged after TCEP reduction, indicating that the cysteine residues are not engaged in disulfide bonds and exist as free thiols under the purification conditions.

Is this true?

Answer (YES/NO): NO